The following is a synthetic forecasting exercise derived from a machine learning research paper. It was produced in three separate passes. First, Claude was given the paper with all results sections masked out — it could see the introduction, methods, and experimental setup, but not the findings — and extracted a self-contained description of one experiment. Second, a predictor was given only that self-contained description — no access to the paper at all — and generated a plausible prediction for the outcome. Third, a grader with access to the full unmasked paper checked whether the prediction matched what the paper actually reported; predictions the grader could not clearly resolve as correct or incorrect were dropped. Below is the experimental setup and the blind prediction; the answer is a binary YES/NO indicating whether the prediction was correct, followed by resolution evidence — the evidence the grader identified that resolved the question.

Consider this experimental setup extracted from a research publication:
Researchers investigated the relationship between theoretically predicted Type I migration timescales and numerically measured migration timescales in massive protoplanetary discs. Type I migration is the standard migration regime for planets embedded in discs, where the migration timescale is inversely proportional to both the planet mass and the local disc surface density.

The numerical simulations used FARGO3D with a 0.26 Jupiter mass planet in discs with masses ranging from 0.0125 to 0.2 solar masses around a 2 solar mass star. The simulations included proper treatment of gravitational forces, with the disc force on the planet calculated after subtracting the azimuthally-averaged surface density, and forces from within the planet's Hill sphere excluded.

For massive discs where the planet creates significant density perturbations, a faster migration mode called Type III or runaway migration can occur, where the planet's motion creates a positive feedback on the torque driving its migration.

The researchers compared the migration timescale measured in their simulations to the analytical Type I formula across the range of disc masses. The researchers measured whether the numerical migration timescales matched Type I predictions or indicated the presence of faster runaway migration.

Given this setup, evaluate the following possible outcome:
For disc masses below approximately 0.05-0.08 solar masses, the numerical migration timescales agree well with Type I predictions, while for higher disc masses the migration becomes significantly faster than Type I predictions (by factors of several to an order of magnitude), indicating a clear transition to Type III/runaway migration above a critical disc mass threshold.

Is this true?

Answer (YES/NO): NO